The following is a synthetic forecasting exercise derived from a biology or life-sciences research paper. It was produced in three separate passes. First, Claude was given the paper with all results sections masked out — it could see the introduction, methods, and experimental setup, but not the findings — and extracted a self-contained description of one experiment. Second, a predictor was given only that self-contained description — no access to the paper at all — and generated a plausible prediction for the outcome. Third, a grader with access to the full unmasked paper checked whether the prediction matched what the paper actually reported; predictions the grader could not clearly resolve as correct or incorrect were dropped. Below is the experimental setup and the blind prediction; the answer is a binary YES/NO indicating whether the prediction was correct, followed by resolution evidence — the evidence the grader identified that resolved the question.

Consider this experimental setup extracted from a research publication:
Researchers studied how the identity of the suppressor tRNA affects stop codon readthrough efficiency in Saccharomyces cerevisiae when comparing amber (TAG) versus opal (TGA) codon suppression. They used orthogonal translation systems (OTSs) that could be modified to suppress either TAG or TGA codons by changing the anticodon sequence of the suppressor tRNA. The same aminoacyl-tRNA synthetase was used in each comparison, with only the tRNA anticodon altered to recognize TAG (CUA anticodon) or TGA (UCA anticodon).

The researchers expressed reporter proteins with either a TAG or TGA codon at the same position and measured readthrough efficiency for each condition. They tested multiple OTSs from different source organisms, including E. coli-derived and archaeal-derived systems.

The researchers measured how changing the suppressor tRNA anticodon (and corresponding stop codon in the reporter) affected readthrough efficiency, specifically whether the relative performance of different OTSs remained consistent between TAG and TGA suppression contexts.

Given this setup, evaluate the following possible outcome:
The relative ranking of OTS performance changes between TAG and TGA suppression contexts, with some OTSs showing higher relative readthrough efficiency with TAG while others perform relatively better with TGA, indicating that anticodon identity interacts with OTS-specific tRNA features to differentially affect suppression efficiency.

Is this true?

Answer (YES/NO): NO